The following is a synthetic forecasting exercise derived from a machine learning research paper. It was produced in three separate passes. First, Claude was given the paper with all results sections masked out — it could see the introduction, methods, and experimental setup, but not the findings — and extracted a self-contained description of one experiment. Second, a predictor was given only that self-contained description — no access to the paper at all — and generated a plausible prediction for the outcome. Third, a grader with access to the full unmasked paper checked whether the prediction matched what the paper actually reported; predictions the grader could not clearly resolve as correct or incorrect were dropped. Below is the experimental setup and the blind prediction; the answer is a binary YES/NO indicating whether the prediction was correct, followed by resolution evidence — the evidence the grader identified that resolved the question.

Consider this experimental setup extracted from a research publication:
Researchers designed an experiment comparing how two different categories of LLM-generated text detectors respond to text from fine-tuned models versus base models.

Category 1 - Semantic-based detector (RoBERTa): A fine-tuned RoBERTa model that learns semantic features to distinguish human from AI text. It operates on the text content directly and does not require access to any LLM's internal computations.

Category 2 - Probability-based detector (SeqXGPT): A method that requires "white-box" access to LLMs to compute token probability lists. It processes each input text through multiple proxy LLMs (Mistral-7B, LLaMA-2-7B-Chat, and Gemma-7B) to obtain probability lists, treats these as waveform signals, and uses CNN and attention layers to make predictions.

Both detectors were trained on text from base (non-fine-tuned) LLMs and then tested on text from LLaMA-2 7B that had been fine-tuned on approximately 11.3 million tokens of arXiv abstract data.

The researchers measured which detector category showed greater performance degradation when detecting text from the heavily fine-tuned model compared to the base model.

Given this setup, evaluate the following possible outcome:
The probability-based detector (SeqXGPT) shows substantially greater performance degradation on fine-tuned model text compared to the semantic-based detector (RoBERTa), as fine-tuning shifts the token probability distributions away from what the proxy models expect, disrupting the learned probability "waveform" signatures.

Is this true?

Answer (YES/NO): YES